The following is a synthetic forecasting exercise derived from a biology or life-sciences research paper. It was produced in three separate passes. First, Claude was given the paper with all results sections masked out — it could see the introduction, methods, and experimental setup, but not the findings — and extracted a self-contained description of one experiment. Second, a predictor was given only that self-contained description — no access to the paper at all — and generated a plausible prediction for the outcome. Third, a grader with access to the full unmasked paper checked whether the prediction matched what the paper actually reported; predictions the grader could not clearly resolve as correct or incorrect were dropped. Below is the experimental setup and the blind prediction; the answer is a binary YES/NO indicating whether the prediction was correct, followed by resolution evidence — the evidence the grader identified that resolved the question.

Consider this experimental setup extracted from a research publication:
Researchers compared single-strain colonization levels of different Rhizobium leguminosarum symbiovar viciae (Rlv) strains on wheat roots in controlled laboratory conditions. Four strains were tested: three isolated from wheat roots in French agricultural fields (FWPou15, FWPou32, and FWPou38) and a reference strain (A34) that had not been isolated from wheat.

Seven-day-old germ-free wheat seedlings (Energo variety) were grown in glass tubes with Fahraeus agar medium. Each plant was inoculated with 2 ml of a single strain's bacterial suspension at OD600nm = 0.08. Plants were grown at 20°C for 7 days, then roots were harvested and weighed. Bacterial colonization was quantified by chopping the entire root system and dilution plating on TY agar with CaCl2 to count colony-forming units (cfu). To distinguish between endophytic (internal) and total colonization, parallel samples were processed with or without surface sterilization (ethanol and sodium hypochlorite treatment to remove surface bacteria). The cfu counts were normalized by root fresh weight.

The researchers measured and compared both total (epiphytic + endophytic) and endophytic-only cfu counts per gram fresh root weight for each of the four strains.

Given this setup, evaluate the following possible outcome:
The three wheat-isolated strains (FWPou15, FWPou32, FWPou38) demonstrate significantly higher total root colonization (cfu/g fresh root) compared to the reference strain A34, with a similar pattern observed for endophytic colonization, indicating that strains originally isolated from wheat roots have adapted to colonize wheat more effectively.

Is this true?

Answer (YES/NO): NO